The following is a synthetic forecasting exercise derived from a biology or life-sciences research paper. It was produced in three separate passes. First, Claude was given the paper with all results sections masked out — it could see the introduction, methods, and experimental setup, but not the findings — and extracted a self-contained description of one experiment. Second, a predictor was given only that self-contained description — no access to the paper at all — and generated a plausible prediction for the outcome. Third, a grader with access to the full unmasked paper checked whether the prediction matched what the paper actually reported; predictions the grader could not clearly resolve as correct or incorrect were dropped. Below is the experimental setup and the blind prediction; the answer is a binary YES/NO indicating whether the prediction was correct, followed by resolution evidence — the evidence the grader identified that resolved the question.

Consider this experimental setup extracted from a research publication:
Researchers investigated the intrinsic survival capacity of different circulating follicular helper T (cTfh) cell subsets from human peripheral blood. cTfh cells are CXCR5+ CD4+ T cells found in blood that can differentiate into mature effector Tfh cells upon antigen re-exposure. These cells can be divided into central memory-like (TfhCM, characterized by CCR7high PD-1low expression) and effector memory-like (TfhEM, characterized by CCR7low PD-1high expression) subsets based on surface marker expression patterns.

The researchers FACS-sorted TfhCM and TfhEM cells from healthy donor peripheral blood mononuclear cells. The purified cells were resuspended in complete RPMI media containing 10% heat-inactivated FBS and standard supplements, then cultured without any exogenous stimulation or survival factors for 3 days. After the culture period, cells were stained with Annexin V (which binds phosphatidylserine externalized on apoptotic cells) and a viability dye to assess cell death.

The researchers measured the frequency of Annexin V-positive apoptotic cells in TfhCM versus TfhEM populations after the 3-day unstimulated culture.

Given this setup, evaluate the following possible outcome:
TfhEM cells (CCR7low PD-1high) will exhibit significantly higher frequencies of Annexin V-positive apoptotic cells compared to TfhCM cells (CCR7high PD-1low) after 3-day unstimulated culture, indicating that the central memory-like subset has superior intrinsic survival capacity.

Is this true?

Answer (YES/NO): YES